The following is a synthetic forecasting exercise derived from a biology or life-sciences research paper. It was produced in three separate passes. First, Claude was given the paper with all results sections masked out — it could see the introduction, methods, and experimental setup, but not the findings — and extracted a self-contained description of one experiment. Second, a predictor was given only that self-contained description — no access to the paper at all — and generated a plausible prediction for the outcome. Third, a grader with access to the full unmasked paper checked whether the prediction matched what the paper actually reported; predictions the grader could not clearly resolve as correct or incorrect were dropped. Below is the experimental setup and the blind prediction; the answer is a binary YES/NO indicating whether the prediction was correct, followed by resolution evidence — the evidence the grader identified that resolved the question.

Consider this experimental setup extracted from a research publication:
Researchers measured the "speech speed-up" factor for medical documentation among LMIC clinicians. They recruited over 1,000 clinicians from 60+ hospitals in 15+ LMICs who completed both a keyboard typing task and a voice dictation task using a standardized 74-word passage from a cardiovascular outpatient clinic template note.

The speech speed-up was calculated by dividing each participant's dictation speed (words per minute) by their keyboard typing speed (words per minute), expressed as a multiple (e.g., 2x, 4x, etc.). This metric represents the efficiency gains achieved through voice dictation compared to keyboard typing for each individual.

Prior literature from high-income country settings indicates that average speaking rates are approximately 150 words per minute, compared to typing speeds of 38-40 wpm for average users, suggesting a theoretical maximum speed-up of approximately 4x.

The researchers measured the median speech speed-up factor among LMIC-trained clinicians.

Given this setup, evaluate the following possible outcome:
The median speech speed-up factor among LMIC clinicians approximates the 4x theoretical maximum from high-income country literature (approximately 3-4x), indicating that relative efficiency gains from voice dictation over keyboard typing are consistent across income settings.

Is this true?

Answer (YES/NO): NO